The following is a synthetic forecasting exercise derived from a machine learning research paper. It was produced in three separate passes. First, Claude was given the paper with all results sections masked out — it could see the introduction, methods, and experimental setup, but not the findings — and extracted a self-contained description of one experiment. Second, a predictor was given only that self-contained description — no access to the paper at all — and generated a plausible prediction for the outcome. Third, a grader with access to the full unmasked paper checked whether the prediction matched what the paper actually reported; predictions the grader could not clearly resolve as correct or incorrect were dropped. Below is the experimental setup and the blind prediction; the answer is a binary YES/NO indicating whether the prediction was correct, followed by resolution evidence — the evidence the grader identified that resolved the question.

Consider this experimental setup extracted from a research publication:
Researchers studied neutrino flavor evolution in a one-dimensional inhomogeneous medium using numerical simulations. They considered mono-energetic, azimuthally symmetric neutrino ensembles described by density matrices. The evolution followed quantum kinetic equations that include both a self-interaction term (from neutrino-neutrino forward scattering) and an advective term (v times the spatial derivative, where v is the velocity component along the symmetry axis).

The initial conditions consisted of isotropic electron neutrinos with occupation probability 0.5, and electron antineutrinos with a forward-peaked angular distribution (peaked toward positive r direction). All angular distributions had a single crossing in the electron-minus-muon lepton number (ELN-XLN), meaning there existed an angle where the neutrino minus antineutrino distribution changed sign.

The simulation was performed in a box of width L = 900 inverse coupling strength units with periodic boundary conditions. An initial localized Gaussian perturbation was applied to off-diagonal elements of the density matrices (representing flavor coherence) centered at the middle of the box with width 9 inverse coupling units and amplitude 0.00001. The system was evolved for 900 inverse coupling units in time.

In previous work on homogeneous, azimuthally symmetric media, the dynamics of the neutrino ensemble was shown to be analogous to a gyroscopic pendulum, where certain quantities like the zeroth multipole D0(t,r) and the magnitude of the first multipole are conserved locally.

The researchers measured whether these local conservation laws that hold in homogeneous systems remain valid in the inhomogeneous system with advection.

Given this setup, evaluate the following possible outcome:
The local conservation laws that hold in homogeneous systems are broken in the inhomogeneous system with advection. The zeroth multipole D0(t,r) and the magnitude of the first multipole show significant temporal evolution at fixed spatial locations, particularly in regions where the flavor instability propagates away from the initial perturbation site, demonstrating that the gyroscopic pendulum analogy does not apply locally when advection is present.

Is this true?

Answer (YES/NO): YES